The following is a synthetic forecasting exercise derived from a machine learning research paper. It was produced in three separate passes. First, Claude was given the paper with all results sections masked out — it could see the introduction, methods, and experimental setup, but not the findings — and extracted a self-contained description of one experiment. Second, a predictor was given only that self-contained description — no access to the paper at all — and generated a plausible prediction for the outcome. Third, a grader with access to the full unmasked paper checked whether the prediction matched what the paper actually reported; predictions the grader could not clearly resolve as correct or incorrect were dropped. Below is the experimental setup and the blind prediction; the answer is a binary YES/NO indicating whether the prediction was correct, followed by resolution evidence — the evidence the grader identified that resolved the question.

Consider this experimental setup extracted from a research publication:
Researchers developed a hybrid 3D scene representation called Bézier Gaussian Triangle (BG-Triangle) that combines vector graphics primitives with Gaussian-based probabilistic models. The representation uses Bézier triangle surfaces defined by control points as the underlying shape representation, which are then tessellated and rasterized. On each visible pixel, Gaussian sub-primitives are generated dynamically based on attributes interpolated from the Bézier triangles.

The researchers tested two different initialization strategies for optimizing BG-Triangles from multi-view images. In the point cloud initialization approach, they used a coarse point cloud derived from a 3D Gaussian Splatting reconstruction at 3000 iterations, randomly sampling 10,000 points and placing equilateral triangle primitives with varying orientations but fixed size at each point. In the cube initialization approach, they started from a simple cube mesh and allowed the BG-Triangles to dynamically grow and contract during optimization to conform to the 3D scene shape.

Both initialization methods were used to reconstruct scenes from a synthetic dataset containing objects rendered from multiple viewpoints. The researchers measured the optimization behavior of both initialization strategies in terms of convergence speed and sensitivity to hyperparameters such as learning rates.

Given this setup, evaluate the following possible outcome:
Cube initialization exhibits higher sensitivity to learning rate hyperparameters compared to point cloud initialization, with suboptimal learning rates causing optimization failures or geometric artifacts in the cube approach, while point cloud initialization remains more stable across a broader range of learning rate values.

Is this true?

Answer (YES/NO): NO